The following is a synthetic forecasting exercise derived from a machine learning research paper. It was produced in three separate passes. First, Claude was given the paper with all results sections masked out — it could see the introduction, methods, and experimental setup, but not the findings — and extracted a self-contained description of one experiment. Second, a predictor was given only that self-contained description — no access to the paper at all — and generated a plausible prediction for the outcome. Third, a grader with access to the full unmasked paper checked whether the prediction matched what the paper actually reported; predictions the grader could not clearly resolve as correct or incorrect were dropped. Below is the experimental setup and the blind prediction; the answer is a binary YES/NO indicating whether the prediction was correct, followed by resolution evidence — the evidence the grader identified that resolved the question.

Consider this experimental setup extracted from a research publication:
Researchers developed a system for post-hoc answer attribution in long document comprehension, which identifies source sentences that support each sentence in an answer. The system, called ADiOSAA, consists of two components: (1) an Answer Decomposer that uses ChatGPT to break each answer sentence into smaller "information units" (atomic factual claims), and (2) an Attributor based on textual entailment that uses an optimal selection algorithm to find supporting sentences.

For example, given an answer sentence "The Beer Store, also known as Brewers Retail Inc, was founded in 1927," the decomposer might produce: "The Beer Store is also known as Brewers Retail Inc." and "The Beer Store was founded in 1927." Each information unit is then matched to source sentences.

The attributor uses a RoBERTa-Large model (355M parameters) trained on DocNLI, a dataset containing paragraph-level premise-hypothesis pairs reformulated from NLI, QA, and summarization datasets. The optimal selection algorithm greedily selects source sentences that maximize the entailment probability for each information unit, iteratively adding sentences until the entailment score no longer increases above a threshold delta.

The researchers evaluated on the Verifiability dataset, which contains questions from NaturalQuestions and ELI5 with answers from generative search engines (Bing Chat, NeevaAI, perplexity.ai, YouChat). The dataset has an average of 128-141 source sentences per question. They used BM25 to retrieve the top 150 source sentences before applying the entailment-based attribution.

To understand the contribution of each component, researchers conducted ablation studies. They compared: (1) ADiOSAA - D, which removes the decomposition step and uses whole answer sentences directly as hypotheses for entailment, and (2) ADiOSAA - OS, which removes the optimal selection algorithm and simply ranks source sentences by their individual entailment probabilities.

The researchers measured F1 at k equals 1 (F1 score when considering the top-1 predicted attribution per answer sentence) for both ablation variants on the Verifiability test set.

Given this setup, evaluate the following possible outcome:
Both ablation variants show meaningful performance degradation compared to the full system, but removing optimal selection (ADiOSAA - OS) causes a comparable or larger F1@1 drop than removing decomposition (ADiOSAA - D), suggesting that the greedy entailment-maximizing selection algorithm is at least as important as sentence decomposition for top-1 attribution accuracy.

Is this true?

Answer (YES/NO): YES